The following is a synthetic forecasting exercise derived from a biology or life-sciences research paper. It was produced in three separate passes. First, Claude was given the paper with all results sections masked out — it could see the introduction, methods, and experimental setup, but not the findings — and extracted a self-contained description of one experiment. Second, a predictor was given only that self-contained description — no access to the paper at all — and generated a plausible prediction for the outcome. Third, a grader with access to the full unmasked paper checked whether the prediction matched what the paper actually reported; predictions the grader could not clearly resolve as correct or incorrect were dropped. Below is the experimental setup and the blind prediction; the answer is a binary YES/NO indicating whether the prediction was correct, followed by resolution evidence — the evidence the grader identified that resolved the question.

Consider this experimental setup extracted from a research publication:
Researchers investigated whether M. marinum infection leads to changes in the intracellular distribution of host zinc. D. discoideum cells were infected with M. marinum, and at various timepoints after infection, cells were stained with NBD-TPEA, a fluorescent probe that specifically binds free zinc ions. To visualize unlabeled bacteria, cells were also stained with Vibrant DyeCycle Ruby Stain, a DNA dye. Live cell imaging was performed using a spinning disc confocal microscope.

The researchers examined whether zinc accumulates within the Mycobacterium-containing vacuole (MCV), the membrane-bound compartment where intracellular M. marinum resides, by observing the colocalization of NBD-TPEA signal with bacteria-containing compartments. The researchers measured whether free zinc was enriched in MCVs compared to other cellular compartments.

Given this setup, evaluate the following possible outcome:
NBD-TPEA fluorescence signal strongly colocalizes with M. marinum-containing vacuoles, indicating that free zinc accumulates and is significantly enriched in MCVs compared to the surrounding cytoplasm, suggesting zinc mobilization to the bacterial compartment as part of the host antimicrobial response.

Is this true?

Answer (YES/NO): YES